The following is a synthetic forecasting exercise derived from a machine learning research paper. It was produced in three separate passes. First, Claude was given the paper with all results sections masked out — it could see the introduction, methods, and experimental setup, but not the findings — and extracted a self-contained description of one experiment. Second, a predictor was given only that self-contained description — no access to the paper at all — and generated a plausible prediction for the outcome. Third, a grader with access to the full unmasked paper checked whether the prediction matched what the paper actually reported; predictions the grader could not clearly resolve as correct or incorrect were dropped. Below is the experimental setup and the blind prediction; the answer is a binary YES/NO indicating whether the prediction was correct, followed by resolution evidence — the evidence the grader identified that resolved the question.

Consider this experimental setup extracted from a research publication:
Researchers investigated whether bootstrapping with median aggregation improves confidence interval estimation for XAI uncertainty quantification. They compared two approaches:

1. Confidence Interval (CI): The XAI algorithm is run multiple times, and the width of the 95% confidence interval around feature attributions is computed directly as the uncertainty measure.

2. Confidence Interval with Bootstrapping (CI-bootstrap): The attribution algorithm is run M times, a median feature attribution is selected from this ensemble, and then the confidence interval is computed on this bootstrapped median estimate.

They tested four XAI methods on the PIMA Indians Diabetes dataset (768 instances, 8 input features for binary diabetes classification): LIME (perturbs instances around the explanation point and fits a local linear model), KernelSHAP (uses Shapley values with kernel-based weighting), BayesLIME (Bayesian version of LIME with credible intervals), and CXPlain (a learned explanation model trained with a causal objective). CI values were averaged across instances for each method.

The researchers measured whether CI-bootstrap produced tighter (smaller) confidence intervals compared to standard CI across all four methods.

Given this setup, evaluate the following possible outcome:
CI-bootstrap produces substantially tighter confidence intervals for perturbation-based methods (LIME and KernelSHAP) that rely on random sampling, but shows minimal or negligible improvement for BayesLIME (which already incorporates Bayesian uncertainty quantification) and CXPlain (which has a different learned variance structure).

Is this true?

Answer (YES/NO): NO